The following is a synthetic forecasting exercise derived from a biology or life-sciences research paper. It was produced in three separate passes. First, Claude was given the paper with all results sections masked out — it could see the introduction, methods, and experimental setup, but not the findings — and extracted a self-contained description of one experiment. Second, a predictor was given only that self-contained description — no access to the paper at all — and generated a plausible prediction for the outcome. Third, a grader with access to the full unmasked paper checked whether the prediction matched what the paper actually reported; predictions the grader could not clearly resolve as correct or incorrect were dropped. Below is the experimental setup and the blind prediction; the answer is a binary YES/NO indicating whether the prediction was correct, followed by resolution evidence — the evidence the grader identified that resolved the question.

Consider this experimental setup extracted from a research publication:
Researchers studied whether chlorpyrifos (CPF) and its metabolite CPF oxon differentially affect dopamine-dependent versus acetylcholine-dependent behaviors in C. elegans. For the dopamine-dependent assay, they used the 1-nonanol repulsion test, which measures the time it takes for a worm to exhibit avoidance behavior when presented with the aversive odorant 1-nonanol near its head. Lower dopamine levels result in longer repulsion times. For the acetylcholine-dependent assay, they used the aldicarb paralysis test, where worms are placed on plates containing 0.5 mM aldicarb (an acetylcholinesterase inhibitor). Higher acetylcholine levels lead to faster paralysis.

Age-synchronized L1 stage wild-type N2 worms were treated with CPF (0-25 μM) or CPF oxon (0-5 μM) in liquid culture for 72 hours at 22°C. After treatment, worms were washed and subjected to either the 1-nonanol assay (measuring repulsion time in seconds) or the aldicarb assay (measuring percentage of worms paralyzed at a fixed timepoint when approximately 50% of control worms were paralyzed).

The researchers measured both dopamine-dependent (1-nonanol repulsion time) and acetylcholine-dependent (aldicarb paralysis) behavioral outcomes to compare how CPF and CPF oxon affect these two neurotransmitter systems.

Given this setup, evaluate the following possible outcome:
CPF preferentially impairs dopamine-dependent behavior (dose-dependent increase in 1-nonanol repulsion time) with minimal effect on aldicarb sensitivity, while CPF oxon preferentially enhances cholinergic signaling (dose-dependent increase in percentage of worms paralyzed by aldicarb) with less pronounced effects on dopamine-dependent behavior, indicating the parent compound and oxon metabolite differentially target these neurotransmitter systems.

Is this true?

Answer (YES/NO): NO